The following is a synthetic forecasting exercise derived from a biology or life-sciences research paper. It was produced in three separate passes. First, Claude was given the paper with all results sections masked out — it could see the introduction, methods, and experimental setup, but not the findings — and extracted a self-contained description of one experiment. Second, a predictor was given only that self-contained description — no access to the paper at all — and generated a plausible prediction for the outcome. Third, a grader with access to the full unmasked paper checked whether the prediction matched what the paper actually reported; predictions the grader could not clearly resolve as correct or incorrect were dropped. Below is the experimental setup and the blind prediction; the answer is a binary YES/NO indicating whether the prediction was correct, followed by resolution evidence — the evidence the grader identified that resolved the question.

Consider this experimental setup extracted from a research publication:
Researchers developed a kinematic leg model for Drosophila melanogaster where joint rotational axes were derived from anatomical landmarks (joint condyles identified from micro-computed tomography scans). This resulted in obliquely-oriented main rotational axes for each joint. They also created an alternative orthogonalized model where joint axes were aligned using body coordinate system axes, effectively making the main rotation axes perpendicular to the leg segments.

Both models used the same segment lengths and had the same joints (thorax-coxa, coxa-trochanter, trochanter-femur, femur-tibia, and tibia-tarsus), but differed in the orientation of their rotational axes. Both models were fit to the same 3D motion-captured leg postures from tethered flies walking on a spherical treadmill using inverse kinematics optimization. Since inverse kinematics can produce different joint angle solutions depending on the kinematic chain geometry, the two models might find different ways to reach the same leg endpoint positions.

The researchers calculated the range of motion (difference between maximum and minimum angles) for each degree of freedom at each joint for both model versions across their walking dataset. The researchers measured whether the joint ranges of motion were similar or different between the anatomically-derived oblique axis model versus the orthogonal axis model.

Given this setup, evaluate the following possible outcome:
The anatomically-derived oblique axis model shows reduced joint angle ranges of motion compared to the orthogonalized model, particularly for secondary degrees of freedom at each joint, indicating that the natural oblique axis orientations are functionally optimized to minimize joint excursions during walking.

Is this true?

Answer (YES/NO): NO